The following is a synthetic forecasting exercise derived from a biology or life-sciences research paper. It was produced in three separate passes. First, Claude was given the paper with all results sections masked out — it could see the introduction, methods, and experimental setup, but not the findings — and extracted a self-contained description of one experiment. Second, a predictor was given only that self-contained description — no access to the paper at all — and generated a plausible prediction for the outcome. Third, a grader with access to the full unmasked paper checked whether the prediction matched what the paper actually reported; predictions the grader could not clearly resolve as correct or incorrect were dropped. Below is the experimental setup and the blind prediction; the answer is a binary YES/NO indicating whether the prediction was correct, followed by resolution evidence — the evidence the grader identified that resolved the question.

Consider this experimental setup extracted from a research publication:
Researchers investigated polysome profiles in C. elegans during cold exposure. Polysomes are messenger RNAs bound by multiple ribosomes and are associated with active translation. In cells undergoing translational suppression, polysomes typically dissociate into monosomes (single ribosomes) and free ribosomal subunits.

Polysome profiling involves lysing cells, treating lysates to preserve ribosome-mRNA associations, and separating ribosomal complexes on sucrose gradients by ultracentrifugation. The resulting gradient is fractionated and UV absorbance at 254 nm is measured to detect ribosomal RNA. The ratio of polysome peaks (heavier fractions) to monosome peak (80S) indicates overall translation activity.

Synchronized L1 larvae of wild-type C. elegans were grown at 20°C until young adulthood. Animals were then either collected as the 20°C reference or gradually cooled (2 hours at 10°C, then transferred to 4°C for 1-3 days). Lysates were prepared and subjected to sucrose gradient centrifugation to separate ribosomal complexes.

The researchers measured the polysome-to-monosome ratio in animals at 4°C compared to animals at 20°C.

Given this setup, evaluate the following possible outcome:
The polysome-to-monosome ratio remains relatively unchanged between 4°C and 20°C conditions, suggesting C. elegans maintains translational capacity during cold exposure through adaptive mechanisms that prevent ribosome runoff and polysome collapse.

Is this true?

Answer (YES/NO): NO